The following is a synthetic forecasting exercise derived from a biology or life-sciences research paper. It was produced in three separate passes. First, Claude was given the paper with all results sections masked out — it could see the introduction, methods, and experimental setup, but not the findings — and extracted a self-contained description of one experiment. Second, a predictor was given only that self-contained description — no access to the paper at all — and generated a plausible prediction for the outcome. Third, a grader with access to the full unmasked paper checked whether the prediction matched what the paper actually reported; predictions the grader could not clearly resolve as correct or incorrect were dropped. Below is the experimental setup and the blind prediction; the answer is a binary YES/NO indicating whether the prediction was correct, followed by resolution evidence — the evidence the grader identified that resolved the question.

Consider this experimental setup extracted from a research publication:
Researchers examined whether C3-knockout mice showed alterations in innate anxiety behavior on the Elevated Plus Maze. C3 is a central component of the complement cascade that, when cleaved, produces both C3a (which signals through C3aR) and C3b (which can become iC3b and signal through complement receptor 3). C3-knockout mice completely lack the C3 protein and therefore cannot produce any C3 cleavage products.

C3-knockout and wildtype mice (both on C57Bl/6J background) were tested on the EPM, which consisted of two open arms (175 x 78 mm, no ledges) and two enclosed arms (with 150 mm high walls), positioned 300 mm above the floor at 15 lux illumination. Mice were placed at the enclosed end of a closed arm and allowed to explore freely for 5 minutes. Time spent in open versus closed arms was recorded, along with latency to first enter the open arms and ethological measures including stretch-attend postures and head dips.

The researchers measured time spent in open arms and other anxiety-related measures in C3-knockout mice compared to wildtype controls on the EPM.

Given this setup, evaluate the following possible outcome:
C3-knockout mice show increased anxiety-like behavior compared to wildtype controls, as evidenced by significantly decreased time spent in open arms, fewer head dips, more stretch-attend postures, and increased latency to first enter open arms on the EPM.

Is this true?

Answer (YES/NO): NO